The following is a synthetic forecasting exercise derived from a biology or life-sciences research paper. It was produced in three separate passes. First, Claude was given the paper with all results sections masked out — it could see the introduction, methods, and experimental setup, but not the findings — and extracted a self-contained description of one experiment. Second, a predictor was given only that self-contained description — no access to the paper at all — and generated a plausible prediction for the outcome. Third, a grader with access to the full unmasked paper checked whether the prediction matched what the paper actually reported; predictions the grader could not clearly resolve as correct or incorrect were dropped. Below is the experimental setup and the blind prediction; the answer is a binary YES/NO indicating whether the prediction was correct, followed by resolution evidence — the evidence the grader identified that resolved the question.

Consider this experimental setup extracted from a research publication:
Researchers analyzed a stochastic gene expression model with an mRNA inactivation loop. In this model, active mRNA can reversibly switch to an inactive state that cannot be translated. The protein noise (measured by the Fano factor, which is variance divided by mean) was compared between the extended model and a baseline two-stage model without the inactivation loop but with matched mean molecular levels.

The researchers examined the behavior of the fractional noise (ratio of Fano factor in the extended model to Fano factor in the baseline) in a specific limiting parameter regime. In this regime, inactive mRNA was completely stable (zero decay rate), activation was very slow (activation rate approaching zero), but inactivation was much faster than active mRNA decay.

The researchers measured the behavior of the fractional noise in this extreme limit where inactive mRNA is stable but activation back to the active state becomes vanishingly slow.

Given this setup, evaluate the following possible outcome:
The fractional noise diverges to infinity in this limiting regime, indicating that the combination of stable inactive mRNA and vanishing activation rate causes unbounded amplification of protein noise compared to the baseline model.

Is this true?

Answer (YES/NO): NO